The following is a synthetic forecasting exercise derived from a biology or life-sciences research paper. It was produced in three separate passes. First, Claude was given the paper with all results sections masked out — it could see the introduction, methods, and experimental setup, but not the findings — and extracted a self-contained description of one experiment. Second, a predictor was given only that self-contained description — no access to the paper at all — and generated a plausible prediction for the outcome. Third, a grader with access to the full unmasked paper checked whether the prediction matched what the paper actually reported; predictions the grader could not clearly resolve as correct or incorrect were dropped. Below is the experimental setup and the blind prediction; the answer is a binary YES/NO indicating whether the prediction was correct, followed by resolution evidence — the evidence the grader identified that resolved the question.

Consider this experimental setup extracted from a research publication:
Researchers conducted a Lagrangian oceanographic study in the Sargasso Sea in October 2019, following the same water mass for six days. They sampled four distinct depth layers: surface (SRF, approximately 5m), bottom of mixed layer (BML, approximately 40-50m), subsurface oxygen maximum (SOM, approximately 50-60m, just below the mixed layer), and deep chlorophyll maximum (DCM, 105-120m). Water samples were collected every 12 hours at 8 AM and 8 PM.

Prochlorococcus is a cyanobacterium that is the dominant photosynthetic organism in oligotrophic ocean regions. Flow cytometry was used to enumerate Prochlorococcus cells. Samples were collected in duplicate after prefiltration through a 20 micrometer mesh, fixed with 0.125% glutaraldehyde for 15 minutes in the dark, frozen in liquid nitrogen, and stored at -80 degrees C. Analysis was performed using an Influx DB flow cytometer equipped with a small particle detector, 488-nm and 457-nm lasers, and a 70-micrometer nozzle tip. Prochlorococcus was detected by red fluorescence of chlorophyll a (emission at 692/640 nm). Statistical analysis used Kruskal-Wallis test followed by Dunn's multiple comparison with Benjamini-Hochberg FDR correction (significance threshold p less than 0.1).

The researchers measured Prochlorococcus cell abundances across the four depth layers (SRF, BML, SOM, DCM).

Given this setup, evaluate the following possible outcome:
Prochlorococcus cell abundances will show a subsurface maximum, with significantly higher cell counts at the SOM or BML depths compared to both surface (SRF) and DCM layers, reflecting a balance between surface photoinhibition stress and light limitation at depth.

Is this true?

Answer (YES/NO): YES